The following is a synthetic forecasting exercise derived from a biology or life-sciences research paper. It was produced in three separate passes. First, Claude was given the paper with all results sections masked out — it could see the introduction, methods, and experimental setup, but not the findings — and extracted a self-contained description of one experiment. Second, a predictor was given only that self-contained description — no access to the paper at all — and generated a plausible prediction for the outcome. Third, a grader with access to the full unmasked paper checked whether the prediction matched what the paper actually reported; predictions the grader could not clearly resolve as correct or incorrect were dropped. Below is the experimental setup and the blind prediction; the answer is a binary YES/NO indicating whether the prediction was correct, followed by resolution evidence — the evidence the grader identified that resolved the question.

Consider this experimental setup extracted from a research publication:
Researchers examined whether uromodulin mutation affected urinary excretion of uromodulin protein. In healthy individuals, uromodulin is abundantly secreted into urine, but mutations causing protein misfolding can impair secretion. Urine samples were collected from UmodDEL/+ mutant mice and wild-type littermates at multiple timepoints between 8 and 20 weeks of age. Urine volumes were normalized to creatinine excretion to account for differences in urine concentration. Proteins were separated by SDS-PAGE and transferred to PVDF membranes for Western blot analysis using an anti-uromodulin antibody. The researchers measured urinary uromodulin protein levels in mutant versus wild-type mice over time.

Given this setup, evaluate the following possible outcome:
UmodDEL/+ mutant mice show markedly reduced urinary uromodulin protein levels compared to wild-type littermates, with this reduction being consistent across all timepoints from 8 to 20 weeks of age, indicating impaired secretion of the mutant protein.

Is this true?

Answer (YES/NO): YES